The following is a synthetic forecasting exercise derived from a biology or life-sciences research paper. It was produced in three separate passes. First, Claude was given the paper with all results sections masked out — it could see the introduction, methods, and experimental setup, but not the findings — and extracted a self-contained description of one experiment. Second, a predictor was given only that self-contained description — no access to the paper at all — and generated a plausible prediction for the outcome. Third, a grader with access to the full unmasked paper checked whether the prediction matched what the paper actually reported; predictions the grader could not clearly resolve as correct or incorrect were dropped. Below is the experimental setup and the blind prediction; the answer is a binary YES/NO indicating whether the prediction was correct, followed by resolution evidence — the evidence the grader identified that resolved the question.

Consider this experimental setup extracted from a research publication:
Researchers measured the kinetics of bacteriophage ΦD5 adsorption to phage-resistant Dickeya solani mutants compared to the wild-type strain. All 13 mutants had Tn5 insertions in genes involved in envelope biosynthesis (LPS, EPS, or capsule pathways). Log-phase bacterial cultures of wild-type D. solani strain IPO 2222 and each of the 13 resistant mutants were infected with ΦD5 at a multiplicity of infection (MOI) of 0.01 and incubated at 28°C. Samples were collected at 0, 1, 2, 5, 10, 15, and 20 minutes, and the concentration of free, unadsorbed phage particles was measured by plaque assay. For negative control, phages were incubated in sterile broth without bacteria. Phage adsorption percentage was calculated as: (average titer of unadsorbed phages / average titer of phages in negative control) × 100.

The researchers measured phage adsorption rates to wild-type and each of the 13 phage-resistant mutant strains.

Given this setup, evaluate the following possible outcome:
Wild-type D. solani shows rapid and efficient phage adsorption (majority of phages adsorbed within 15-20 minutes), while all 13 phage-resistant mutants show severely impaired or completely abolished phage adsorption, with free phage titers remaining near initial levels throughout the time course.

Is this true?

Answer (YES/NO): YES